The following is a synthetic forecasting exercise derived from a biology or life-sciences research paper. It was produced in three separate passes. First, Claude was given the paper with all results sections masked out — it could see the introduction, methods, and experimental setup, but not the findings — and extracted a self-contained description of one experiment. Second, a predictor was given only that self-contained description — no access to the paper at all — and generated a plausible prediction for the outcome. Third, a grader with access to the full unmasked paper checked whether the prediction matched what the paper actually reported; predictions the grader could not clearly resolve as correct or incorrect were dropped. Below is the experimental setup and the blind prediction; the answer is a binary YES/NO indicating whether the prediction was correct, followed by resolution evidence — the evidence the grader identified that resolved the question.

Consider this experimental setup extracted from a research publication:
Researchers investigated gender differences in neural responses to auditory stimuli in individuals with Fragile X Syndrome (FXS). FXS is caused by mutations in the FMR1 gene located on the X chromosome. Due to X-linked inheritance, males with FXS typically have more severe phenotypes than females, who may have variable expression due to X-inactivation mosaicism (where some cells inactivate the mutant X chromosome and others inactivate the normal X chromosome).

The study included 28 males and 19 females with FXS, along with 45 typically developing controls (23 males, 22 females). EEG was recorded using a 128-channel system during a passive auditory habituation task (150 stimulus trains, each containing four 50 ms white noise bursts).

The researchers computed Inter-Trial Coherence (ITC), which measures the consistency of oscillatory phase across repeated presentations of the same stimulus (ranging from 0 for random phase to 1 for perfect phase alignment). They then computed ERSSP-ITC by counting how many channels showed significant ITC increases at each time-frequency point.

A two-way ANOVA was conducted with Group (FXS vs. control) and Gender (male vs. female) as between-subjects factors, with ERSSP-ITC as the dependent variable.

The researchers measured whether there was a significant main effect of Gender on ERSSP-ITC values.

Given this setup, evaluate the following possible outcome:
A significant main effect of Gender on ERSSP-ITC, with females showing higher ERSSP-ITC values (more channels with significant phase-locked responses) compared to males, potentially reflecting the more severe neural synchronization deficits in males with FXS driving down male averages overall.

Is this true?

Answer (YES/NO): NO